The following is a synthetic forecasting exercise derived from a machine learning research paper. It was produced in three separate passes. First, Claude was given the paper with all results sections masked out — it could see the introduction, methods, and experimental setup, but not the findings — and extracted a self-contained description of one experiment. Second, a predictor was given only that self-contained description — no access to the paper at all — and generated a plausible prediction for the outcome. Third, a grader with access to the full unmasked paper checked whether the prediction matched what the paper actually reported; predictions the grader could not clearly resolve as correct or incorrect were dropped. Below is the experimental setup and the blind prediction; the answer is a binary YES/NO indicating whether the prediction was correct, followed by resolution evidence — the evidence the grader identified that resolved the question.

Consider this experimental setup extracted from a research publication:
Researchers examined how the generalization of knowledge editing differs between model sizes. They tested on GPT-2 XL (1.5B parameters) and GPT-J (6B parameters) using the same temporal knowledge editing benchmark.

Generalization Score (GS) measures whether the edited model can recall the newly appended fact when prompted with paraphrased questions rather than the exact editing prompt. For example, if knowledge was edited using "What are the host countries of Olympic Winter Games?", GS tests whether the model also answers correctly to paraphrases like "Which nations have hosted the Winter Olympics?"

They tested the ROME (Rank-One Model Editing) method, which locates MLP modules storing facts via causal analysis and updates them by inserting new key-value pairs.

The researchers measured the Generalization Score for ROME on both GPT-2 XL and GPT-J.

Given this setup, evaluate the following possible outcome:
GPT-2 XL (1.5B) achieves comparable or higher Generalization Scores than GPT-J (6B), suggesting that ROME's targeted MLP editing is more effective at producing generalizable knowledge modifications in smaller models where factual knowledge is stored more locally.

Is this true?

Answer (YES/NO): NO